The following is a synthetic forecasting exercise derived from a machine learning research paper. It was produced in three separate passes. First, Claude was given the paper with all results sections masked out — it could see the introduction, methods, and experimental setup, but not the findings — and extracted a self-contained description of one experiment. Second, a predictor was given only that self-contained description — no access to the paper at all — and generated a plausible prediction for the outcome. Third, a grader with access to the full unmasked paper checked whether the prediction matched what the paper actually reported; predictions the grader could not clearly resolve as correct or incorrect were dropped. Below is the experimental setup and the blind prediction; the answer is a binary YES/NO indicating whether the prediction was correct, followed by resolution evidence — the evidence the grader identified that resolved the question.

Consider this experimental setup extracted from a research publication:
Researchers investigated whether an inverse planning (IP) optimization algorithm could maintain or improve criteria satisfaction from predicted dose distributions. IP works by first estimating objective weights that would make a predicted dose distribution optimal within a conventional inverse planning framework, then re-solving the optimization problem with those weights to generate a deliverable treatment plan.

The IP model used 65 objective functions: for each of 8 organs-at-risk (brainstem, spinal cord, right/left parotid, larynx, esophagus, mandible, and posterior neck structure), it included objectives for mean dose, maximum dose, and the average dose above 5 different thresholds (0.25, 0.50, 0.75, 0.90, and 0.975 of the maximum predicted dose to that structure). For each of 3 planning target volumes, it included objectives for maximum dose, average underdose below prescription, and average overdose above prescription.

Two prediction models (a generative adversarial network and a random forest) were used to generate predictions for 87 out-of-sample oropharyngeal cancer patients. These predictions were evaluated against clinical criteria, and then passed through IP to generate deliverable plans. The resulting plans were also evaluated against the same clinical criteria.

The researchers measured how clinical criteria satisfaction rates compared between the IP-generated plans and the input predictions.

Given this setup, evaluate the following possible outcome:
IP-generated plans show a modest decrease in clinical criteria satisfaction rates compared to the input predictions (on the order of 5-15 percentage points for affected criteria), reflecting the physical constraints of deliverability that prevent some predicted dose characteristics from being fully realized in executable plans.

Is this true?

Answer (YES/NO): NO